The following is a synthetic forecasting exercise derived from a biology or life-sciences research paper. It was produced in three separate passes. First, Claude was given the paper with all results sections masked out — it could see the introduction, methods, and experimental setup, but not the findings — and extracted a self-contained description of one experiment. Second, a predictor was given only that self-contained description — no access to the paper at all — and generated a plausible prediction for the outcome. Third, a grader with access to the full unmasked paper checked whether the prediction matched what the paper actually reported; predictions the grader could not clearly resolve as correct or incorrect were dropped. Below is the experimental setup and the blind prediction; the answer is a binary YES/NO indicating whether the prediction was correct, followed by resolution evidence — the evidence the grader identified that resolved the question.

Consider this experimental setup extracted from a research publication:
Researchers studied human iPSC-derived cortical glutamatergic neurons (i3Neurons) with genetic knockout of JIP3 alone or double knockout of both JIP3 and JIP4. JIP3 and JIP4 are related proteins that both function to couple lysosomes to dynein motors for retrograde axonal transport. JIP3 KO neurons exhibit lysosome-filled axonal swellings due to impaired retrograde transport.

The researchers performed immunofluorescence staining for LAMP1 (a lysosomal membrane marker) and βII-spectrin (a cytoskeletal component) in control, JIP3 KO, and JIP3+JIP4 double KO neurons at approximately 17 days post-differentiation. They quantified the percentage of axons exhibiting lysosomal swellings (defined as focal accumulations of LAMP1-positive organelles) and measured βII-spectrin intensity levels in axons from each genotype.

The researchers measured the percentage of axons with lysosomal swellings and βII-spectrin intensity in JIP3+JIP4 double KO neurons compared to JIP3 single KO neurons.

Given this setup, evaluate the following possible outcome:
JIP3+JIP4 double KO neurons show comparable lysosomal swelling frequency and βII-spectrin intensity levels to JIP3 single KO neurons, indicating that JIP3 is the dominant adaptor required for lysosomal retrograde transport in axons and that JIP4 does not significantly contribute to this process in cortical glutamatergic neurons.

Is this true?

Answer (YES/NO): NO